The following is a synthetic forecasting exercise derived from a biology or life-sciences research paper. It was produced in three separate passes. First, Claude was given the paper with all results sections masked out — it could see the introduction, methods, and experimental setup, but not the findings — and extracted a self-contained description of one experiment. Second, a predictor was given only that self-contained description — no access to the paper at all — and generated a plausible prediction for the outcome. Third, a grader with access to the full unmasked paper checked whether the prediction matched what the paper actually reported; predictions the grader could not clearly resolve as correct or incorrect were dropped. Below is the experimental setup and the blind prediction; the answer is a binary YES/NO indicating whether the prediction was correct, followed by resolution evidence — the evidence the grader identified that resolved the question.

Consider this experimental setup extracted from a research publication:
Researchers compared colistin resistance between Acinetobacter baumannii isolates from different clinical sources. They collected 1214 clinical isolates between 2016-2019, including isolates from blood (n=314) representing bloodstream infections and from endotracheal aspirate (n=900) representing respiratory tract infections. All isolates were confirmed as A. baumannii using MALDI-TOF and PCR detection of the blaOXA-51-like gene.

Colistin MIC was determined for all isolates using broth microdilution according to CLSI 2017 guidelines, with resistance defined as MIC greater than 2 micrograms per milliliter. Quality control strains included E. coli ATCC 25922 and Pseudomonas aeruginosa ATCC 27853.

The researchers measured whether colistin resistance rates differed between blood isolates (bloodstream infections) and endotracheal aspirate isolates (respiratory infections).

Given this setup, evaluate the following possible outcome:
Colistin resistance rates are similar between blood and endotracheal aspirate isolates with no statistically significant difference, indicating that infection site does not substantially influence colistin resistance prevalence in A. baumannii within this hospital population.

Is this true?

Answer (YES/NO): NO